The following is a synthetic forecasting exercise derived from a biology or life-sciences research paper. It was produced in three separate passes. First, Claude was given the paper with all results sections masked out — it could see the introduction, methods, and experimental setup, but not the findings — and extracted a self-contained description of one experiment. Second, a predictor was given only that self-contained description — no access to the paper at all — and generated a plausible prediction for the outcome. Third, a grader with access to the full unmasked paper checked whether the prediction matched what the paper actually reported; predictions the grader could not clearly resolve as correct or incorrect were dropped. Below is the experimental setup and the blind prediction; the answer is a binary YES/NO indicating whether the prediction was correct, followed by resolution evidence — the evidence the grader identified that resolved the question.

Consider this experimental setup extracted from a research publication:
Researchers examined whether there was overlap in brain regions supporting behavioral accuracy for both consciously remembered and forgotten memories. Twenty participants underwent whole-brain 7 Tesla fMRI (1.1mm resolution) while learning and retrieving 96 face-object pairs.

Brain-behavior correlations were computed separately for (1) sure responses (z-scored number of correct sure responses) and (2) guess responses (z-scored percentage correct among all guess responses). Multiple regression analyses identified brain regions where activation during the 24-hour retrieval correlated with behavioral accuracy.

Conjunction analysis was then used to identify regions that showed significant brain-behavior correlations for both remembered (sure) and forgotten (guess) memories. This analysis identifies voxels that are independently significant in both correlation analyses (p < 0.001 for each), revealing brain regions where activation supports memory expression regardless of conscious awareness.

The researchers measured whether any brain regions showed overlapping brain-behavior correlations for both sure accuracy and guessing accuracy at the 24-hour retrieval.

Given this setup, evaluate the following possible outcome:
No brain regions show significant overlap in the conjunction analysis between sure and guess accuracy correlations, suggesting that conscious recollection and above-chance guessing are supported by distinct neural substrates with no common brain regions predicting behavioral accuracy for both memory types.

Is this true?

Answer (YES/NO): YES